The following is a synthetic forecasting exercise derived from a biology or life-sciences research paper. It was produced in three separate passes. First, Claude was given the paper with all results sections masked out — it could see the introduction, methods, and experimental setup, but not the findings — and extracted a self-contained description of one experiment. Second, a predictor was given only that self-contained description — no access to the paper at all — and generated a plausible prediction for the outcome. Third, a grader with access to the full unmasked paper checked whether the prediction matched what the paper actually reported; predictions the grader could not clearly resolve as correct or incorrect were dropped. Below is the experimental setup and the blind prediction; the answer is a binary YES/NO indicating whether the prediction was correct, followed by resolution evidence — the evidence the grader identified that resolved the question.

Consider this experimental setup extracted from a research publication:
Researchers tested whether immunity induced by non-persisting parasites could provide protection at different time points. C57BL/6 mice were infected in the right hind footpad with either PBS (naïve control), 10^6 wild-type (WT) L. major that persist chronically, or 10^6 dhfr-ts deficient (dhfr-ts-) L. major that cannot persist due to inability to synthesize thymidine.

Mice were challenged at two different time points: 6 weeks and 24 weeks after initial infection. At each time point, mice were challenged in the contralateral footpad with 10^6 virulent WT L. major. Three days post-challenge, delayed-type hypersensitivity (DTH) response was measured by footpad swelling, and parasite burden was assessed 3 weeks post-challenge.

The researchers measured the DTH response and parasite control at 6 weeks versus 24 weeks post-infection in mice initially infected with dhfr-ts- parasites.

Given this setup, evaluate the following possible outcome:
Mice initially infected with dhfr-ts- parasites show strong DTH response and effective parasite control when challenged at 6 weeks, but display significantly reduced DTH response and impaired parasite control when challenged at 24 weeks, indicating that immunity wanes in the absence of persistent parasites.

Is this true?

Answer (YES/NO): YES